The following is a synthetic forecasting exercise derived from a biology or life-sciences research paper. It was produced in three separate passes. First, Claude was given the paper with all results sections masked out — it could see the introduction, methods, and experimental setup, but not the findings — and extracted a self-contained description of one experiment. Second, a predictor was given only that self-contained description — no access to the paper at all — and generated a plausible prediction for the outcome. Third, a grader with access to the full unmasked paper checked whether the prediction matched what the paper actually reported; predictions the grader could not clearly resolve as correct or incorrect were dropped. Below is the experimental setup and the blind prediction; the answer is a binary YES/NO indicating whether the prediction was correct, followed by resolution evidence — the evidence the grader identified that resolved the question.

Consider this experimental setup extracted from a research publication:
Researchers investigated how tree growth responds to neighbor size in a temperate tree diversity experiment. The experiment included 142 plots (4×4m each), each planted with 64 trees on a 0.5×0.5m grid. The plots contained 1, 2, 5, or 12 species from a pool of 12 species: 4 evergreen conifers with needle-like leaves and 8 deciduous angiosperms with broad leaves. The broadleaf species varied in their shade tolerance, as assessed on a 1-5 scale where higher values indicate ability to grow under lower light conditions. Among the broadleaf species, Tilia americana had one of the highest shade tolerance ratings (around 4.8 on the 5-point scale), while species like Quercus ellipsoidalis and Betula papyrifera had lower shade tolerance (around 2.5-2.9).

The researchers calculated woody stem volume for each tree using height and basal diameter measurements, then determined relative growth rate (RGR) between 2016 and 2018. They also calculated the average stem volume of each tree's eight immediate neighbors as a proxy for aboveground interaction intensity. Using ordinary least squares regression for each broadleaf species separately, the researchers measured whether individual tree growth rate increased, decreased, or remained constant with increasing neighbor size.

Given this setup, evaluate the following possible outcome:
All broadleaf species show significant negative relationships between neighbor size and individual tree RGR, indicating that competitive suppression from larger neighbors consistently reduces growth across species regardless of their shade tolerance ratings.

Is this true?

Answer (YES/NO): NO